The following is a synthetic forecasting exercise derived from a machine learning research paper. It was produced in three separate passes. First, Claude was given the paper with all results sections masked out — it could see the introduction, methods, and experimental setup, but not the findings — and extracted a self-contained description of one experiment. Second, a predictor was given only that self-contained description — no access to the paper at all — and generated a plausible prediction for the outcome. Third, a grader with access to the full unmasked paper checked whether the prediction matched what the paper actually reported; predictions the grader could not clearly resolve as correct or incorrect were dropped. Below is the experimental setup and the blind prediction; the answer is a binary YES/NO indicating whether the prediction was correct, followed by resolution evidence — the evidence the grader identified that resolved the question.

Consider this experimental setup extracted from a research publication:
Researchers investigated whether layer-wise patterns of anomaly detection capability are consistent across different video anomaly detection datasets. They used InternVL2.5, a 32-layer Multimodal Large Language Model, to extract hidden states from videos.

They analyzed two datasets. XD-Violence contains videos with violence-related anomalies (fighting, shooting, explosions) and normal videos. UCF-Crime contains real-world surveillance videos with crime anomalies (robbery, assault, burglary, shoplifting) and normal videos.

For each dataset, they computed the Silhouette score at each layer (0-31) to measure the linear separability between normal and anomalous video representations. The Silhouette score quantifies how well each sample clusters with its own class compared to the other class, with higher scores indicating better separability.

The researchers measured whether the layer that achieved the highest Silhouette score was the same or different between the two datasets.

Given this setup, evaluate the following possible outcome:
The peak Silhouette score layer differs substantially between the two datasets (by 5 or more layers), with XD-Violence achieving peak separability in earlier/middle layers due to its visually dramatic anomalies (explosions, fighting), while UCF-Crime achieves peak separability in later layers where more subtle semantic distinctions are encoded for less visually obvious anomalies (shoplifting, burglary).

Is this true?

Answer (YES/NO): NO